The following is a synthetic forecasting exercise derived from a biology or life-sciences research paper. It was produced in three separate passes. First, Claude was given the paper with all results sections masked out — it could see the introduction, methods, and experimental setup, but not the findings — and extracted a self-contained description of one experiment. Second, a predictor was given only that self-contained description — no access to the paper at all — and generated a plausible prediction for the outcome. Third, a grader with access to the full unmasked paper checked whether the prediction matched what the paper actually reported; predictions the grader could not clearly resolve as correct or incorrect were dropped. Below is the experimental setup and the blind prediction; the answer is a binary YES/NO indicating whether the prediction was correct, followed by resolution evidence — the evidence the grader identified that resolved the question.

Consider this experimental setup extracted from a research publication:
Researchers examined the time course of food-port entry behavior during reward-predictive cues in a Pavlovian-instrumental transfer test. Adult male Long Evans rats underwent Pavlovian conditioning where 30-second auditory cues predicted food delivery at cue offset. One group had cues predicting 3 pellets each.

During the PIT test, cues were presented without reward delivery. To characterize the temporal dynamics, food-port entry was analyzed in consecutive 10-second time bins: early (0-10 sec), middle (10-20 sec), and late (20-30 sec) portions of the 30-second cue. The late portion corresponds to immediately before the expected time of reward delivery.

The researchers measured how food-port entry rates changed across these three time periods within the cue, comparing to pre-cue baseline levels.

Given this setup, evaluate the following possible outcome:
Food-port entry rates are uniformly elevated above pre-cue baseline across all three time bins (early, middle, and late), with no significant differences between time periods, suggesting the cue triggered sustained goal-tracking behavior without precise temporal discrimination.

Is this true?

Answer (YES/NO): NO